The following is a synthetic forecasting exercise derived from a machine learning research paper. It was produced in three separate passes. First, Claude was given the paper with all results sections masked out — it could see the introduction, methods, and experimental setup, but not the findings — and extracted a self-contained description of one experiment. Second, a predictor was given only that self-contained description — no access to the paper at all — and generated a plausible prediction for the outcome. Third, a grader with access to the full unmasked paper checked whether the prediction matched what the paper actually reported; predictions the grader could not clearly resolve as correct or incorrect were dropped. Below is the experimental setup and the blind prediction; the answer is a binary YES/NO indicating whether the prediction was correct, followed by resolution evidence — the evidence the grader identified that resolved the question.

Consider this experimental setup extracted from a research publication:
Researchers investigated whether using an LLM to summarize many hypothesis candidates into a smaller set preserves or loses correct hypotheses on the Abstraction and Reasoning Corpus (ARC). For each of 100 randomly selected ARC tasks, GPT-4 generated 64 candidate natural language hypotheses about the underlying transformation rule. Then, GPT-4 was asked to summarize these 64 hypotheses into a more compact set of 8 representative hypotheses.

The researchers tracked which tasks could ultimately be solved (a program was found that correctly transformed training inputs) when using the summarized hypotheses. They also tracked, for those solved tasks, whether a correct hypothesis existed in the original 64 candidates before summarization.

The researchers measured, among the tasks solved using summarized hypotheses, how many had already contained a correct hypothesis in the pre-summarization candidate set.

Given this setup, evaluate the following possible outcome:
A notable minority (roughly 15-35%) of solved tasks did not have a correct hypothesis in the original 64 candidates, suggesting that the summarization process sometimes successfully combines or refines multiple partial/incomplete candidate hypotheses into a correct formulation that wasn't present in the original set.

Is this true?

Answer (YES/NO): NO